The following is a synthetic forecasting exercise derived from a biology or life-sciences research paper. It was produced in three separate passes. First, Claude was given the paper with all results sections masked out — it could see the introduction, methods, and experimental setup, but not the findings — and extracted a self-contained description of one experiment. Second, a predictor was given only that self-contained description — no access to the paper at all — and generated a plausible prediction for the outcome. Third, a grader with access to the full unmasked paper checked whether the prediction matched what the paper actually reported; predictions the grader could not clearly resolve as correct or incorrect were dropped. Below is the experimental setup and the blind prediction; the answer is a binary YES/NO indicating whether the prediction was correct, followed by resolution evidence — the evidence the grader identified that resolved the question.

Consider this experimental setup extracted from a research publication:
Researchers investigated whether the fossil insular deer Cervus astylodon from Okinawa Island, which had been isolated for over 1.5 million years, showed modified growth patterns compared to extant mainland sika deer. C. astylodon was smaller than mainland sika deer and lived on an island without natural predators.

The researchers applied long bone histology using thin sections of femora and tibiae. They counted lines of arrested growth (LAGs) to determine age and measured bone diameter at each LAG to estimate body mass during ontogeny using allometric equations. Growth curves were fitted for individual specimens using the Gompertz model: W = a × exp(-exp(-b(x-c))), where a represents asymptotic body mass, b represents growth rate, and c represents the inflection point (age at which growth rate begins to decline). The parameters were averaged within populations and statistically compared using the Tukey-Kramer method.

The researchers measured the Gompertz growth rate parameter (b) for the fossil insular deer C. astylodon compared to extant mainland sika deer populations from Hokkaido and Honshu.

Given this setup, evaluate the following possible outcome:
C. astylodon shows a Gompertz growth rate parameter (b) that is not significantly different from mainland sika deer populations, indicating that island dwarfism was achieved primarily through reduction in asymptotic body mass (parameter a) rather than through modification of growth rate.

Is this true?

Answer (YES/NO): NO